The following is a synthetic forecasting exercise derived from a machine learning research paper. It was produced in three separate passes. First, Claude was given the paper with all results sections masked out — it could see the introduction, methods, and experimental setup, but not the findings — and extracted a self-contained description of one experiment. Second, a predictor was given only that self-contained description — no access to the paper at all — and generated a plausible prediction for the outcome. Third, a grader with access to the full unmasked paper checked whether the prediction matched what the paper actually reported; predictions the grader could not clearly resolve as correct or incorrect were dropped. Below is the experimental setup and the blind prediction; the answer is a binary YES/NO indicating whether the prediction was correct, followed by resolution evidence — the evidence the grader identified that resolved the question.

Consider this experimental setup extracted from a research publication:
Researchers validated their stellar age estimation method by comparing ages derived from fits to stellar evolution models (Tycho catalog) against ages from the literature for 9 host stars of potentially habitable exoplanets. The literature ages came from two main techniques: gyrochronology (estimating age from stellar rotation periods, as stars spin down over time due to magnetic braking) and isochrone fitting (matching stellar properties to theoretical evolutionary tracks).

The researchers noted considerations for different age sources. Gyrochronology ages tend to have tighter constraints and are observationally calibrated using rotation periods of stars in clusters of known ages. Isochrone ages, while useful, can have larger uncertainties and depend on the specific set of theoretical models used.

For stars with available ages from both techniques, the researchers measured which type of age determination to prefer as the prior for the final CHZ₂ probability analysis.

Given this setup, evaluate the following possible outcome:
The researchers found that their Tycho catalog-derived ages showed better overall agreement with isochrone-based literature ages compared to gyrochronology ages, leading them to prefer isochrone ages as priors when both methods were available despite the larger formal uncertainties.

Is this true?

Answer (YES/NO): NO